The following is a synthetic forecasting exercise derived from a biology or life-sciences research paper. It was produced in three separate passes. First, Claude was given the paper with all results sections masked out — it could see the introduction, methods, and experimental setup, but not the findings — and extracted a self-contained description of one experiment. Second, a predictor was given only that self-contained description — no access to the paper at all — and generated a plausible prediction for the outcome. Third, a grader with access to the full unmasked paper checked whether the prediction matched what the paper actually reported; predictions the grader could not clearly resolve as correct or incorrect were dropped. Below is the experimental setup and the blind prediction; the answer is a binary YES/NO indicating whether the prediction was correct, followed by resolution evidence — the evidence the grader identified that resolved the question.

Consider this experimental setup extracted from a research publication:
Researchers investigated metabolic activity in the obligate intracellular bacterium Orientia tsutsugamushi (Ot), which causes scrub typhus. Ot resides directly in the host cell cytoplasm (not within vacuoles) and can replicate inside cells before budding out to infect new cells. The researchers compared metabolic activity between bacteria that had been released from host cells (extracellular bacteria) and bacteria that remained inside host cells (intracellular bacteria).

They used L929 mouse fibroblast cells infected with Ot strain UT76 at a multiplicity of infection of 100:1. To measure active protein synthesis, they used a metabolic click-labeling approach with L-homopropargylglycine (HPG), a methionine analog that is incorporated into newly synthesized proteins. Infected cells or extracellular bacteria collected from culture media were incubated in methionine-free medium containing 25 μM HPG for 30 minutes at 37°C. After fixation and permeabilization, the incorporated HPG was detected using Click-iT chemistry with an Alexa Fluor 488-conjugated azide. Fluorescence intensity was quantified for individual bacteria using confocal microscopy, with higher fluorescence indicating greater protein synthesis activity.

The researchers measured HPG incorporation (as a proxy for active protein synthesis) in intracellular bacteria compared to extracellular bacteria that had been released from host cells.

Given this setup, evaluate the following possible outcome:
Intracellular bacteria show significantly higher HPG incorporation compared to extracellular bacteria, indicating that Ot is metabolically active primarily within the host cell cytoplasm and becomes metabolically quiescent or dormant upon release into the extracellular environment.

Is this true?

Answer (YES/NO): YES